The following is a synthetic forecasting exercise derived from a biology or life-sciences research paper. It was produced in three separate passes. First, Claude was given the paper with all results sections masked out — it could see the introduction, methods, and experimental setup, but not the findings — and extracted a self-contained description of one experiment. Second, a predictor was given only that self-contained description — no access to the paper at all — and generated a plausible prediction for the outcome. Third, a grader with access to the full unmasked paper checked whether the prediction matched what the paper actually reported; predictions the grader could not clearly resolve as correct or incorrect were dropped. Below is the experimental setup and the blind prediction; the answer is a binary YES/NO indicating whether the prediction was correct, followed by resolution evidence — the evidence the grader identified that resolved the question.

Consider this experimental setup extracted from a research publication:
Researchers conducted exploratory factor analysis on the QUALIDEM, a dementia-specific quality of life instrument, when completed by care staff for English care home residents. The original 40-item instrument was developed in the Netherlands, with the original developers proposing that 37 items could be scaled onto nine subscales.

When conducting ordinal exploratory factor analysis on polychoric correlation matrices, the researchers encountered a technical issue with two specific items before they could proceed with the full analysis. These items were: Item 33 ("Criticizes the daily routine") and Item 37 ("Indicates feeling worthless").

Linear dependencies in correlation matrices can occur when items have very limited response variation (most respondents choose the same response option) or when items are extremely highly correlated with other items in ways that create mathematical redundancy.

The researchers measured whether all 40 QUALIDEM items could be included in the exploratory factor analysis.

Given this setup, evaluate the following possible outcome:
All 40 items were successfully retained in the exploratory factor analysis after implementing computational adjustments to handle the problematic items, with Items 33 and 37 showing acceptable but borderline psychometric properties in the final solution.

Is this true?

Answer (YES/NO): NO